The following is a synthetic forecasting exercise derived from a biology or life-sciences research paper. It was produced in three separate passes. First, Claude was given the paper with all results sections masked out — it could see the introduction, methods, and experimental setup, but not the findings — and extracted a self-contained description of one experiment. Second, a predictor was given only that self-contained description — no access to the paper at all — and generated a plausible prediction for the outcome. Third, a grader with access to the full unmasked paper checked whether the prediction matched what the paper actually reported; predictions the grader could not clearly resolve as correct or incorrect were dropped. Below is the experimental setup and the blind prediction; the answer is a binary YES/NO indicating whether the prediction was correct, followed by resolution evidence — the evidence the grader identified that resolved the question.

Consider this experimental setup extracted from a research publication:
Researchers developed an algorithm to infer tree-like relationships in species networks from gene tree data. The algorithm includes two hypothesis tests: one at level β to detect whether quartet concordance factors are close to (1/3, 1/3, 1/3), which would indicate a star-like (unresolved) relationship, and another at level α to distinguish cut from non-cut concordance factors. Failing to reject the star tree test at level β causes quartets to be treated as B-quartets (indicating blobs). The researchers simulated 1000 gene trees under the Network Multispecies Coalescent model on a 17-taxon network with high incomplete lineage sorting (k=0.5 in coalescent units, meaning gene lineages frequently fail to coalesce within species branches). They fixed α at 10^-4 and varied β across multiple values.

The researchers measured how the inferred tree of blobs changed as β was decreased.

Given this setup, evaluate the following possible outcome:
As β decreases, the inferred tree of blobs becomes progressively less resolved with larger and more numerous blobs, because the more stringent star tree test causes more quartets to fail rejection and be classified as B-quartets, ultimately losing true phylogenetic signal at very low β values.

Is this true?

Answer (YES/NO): NO